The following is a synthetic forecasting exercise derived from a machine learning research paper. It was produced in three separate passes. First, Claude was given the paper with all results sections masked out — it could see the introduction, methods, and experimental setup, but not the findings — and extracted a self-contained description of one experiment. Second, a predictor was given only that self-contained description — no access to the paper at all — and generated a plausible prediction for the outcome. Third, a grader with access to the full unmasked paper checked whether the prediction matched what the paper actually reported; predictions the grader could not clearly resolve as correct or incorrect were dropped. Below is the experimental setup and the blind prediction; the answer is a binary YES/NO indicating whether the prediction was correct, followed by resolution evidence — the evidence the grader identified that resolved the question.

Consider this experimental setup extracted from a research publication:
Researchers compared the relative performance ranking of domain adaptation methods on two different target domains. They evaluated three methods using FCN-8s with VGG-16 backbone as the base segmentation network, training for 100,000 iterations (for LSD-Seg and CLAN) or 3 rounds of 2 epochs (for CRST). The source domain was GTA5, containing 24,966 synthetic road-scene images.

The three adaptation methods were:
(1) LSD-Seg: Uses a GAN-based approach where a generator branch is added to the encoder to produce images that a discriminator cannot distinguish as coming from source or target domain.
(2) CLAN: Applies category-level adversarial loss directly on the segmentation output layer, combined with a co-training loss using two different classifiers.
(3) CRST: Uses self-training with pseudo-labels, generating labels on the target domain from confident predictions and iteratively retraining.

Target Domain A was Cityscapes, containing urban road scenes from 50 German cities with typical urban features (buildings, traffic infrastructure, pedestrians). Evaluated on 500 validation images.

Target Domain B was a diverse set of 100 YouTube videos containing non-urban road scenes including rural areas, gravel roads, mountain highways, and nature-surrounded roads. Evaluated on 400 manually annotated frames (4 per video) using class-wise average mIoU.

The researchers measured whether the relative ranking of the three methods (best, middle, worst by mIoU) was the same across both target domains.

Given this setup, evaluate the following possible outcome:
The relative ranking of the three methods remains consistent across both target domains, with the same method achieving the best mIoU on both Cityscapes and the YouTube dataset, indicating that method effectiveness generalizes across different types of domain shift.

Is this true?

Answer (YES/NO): NO